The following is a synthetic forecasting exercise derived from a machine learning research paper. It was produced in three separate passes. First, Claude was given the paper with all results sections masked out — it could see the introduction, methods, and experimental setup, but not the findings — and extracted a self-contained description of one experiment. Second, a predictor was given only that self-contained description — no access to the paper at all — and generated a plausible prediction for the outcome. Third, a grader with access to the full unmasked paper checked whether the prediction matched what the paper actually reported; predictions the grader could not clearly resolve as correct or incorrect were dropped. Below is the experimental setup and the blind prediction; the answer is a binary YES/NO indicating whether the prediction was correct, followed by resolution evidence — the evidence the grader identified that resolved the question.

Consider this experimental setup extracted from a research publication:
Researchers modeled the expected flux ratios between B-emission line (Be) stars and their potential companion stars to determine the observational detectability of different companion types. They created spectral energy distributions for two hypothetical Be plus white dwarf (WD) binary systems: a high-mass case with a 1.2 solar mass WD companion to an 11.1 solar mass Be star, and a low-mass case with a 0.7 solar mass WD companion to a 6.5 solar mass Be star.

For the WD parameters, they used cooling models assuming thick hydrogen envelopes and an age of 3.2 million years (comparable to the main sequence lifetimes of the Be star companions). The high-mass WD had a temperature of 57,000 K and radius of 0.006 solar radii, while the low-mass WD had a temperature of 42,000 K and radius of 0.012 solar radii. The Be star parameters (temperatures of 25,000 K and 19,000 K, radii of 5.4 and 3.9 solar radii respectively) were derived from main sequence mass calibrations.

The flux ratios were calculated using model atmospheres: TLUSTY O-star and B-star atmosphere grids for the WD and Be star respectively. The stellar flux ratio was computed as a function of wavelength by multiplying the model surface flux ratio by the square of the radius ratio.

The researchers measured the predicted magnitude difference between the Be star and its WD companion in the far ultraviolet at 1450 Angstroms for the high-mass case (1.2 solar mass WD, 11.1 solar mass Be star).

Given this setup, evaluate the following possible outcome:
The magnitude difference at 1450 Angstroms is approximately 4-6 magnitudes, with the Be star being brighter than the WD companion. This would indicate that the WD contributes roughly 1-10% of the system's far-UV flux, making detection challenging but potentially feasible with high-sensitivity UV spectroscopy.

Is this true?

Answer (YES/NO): NO